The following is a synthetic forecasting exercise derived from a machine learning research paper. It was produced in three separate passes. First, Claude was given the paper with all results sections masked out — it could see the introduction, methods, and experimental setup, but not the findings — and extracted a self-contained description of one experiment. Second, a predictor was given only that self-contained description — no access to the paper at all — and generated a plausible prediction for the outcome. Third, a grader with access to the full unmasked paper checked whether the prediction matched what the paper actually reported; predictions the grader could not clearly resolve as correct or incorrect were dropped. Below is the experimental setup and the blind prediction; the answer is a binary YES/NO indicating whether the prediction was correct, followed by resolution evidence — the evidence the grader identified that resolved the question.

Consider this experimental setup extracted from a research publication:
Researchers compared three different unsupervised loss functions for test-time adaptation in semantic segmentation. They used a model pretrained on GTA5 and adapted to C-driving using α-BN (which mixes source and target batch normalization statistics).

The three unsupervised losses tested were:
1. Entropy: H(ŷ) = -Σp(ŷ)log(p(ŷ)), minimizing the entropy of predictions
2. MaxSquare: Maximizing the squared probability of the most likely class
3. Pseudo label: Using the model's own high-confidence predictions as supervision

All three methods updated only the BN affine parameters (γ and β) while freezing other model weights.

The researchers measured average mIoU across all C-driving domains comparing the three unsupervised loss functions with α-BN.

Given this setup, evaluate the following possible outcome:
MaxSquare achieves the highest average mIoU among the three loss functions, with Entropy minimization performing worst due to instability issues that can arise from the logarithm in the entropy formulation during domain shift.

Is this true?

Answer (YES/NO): NO